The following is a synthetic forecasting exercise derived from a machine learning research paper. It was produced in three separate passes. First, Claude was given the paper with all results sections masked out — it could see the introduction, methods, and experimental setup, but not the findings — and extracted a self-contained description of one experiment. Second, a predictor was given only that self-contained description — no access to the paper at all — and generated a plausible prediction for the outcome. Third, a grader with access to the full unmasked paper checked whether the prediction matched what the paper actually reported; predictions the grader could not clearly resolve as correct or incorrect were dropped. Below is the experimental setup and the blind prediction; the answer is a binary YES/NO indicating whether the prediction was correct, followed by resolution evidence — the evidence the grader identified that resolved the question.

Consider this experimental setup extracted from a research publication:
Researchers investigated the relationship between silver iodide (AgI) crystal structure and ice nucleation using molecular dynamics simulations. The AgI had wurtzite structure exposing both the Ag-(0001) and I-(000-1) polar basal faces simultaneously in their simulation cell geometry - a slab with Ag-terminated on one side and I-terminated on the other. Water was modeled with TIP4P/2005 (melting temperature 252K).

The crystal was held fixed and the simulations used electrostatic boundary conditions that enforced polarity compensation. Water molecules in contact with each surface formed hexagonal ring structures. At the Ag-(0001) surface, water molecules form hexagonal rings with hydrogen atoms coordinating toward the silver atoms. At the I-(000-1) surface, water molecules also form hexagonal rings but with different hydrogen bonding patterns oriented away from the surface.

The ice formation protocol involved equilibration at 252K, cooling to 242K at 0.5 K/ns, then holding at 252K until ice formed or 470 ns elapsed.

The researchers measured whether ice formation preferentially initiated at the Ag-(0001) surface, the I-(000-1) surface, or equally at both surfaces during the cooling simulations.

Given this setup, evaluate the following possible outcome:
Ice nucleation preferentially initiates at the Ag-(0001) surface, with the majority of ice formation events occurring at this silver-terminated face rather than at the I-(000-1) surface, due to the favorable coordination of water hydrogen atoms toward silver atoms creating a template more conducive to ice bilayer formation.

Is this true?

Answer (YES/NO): YES